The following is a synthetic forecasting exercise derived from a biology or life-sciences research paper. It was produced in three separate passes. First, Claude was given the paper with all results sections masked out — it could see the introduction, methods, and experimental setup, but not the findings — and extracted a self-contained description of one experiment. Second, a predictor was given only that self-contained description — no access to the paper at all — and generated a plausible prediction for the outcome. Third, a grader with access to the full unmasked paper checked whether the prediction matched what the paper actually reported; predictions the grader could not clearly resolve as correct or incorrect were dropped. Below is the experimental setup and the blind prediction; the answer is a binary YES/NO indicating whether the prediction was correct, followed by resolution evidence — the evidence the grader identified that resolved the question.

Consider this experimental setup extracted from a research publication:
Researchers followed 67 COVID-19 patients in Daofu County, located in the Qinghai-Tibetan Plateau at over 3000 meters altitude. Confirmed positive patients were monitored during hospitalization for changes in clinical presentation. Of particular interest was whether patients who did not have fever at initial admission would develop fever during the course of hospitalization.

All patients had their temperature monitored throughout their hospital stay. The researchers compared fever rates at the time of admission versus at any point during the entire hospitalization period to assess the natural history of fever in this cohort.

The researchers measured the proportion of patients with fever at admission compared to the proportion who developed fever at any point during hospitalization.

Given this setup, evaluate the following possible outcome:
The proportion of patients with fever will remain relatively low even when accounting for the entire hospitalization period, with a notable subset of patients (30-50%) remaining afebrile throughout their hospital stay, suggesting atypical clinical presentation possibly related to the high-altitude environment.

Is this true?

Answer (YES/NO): NO